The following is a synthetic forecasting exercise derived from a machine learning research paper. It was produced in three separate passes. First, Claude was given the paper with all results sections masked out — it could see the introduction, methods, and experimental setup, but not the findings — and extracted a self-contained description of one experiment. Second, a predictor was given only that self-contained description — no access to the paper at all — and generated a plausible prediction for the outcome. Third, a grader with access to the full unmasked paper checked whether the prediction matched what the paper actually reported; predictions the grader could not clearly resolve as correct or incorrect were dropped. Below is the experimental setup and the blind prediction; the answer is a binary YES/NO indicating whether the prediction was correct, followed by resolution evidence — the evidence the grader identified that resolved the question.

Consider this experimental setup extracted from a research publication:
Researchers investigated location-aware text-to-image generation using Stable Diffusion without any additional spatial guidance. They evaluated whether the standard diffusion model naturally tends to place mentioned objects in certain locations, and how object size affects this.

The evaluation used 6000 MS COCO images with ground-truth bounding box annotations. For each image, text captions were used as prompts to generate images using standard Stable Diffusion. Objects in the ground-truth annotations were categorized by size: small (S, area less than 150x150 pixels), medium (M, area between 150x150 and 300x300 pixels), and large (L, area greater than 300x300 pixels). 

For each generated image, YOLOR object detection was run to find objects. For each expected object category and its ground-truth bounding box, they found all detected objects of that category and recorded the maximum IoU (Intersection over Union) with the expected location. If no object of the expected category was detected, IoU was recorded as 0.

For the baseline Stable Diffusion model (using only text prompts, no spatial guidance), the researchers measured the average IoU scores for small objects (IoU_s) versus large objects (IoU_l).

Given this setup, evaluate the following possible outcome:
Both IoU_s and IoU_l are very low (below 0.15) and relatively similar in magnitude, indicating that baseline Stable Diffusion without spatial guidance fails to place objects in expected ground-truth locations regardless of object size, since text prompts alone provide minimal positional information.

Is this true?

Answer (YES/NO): NO